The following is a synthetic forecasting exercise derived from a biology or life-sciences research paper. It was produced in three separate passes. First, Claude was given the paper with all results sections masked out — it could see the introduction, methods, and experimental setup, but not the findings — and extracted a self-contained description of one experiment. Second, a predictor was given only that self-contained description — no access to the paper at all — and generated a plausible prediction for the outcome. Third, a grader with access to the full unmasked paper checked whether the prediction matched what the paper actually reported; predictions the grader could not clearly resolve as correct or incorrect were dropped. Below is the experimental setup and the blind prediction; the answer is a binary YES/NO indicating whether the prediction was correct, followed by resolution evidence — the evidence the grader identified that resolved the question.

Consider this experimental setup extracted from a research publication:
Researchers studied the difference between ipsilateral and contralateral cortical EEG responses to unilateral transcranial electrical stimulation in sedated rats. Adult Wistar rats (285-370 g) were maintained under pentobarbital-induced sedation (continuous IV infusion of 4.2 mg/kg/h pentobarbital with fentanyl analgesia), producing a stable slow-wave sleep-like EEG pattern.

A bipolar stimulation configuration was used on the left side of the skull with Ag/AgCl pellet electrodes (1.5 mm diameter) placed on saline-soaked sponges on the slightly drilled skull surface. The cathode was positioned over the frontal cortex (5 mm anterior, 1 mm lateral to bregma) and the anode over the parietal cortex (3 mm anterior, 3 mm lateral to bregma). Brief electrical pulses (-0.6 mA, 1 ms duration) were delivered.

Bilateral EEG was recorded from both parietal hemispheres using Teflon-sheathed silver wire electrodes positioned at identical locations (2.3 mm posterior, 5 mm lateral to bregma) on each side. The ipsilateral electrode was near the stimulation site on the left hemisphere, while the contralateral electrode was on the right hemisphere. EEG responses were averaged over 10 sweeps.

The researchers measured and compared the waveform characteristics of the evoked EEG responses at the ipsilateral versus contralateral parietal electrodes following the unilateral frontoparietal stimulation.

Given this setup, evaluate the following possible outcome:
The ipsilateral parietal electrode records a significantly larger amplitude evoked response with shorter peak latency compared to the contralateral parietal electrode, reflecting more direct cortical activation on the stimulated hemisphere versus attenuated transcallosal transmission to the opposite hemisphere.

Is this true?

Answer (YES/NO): NO